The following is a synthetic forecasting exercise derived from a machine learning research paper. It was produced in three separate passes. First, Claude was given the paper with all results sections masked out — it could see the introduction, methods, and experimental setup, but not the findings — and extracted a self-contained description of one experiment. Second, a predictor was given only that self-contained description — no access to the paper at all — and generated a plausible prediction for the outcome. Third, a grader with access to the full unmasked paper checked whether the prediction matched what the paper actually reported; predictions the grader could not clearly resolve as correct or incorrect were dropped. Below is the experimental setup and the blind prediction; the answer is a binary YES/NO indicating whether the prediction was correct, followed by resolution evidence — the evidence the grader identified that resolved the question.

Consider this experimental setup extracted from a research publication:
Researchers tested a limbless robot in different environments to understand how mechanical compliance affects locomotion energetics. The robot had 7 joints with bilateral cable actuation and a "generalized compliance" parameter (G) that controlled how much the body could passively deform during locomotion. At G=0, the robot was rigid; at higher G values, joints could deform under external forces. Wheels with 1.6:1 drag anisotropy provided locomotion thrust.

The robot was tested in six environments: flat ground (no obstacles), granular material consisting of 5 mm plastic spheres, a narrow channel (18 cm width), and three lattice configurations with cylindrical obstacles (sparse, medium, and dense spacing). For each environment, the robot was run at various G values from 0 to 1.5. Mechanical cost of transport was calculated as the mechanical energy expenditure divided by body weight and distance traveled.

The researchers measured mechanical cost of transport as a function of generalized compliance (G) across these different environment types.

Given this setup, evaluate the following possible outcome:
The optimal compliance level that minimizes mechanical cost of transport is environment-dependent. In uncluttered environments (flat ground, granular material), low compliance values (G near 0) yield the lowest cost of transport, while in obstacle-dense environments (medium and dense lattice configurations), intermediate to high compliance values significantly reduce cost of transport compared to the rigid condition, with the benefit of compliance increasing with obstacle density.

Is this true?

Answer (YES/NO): NO